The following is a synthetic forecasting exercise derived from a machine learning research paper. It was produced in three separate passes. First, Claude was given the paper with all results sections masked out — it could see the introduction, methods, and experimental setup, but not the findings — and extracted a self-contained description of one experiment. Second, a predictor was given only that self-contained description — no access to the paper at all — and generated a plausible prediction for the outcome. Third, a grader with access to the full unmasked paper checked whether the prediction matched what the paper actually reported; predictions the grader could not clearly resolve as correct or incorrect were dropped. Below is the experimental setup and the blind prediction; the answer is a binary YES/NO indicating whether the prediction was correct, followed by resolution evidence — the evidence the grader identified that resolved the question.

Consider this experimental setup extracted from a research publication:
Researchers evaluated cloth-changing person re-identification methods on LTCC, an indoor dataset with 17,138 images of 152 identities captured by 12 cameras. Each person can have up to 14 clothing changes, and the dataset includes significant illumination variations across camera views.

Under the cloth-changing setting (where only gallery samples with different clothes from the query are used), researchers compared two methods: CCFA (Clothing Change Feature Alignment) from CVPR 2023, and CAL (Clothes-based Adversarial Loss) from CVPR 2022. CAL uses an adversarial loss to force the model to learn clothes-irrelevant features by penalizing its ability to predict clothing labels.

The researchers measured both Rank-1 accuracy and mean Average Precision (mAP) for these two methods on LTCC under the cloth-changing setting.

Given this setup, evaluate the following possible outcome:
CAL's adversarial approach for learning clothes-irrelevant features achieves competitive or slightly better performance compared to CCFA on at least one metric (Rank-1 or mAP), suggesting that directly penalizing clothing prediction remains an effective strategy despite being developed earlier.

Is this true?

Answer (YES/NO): NO